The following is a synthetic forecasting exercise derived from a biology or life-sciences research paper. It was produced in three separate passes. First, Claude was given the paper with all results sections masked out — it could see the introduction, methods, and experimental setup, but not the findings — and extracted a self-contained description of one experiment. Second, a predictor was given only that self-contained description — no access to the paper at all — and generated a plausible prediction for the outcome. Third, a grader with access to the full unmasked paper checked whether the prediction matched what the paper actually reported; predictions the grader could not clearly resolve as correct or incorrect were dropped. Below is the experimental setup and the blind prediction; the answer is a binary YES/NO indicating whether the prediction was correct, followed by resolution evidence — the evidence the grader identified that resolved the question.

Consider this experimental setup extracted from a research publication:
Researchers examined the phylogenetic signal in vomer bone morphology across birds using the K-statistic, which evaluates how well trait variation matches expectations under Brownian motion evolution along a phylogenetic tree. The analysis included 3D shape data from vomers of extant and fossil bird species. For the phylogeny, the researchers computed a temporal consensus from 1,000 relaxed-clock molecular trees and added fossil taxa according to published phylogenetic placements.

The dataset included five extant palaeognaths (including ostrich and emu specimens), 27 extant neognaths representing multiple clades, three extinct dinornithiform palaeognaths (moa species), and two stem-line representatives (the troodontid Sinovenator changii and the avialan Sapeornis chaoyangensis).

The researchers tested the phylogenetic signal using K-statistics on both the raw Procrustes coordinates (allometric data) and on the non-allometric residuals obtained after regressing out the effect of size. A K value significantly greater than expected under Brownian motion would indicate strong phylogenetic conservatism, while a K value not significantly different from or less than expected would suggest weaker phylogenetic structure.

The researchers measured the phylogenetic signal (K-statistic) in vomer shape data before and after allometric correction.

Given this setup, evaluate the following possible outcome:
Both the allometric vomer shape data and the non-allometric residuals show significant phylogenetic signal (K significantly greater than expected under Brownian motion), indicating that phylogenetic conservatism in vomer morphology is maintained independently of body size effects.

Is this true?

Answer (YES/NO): YES